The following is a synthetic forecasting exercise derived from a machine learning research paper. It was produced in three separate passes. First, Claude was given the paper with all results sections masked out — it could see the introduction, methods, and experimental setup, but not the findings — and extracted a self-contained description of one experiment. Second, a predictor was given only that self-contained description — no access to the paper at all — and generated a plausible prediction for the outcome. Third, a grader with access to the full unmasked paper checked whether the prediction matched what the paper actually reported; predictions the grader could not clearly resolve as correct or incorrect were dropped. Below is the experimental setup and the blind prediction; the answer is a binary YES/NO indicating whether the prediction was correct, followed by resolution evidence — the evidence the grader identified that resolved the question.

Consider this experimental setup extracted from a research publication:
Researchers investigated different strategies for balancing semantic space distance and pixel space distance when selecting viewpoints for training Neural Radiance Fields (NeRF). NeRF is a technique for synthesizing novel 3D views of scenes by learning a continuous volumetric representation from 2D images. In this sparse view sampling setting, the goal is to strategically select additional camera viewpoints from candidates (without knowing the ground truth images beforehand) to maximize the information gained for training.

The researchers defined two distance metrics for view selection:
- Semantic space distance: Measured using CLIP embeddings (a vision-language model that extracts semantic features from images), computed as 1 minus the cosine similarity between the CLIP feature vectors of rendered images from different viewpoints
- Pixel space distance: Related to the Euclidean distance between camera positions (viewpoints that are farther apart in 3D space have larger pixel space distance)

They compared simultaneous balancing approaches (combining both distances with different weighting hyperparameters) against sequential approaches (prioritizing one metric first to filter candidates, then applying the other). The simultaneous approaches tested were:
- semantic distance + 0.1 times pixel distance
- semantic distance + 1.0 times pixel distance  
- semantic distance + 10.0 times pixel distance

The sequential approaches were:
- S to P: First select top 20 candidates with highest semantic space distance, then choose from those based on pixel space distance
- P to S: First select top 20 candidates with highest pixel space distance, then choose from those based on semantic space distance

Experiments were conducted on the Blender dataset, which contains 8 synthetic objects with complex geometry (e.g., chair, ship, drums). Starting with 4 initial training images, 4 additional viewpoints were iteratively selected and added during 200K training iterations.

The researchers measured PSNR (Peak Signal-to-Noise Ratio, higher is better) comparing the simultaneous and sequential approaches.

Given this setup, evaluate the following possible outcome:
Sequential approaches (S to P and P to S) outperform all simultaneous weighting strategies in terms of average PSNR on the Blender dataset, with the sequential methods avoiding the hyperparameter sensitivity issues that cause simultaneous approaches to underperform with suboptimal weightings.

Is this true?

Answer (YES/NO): NO